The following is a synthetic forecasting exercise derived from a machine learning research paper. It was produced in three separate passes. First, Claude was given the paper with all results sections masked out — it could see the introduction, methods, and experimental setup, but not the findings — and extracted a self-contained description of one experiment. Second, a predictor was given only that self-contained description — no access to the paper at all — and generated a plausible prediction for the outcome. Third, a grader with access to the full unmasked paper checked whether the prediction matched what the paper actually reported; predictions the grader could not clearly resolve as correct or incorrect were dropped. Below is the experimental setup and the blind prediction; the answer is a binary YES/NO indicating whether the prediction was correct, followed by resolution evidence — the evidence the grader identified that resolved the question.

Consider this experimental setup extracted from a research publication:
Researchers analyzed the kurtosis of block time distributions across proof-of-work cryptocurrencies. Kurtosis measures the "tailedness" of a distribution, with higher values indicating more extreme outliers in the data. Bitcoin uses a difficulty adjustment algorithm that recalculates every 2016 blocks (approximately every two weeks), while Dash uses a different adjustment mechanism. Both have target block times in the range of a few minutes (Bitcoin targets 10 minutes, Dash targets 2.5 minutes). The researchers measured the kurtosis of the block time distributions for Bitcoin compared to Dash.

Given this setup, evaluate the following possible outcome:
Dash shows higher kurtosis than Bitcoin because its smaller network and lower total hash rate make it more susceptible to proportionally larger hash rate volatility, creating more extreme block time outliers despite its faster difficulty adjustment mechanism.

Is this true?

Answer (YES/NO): NO